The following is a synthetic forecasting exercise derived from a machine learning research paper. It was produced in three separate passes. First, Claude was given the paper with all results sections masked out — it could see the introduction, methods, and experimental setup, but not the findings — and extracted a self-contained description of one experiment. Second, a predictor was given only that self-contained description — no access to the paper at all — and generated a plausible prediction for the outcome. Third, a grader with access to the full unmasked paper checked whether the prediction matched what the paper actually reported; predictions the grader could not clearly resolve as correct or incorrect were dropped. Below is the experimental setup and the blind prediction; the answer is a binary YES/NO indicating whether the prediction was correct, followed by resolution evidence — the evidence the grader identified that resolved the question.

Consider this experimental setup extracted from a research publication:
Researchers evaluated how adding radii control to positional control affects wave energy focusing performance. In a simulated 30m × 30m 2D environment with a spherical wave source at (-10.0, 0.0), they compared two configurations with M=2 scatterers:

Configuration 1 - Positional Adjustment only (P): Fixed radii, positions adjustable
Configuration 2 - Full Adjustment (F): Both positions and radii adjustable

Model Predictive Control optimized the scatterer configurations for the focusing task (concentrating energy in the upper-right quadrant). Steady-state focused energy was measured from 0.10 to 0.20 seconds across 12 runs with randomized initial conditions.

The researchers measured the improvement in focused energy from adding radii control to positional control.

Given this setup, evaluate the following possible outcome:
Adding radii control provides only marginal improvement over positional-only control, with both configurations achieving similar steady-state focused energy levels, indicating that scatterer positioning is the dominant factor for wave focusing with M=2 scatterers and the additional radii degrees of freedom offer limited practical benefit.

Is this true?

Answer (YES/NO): NO